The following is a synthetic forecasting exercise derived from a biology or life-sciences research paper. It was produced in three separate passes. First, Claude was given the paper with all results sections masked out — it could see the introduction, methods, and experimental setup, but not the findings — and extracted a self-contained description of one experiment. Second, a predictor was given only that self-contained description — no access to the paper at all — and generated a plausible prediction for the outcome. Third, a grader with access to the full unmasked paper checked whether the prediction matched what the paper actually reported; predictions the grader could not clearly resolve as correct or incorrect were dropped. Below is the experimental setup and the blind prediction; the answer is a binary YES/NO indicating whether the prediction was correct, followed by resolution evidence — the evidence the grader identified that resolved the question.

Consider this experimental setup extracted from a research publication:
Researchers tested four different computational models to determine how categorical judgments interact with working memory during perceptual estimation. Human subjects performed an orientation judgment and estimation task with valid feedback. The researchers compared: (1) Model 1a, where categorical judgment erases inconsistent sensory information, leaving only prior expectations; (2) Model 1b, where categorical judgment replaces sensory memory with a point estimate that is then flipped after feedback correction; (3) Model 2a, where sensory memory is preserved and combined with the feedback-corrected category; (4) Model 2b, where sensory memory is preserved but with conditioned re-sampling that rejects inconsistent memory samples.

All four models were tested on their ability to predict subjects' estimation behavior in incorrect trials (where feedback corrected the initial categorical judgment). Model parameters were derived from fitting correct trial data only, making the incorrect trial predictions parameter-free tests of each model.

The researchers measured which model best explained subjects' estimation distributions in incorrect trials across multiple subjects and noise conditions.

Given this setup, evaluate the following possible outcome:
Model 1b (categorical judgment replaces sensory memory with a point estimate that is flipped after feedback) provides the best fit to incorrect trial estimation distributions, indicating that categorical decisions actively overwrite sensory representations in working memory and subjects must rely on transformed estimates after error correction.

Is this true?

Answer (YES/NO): NO